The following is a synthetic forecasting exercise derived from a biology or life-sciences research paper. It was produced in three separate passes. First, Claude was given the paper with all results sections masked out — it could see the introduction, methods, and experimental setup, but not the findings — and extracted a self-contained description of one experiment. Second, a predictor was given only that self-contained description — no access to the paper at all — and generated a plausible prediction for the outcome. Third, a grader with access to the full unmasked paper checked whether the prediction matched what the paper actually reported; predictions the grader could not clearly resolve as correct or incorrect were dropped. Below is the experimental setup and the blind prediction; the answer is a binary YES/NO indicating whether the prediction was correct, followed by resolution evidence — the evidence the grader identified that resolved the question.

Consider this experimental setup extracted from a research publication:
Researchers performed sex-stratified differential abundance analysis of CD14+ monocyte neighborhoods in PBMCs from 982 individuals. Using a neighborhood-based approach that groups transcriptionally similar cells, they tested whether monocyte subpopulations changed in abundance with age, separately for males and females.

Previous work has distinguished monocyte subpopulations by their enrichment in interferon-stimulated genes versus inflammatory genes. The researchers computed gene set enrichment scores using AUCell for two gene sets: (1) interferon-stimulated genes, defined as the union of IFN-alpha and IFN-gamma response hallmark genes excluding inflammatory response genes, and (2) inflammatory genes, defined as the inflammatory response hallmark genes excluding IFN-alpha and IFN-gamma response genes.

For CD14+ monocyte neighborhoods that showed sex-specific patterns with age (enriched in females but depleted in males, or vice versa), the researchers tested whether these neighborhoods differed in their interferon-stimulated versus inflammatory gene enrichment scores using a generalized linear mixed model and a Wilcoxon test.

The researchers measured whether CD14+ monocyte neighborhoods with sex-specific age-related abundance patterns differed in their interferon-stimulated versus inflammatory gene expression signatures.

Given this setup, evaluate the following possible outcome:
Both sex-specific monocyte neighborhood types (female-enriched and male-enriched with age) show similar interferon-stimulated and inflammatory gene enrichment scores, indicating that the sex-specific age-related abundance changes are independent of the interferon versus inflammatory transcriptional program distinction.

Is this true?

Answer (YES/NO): NO